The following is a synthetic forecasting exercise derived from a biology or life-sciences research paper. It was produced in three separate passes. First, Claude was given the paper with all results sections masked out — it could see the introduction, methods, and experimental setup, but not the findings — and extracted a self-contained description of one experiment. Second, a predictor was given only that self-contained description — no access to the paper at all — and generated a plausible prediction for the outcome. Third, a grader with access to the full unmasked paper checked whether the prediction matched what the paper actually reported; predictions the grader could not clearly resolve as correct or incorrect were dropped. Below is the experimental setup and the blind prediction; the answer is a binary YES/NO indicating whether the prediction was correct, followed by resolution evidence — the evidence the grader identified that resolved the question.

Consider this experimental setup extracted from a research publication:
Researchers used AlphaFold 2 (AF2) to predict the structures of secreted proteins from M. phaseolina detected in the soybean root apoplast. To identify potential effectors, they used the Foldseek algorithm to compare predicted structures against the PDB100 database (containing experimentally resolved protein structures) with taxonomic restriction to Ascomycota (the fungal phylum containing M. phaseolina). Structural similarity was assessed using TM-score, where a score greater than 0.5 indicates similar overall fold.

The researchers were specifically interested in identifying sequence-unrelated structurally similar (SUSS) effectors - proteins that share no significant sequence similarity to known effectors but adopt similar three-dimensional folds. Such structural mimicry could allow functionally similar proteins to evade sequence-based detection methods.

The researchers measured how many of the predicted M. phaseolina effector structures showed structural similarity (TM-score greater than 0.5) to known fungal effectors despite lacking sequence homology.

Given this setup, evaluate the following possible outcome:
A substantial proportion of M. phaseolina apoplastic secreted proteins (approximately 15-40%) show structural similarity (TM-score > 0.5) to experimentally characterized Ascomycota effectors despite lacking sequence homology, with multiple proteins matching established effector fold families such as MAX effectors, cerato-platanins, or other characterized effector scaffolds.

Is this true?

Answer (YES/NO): NO